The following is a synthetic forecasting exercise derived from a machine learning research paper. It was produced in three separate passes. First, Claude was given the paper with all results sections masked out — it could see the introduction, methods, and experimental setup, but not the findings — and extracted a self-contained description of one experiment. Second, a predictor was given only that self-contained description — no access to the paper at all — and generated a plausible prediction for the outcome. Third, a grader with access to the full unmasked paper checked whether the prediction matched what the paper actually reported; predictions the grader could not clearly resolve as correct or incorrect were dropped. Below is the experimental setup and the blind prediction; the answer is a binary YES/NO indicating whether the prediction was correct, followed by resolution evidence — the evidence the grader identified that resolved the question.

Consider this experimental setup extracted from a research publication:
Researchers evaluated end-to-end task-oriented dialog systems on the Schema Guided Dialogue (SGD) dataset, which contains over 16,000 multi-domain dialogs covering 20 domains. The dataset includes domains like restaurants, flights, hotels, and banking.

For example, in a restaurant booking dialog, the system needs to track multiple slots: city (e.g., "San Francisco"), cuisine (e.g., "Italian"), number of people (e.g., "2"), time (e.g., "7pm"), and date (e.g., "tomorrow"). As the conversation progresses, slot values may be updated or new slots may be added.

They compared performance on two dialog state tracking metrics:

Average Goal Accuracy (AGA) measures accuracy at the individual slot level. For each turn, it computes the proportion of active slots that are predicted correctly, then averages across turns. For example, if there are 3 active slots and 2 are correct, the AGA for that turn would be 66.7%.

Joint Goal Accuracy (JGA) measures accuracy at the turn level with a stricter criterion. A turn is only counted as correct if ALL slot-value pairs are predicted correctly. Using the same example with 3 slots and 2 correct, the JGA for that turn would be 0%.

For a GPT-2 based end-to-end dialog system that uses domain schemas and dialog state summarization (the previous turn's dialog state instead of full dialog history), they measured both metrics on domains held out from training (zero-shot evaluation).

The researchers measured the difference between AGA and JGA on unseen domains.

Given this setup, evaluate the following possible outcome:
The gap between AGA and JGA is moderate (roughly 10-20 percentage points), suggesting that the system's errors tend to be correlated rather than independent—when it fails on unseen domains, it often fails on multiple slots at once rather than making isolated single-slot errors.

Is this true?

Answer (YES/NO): NO